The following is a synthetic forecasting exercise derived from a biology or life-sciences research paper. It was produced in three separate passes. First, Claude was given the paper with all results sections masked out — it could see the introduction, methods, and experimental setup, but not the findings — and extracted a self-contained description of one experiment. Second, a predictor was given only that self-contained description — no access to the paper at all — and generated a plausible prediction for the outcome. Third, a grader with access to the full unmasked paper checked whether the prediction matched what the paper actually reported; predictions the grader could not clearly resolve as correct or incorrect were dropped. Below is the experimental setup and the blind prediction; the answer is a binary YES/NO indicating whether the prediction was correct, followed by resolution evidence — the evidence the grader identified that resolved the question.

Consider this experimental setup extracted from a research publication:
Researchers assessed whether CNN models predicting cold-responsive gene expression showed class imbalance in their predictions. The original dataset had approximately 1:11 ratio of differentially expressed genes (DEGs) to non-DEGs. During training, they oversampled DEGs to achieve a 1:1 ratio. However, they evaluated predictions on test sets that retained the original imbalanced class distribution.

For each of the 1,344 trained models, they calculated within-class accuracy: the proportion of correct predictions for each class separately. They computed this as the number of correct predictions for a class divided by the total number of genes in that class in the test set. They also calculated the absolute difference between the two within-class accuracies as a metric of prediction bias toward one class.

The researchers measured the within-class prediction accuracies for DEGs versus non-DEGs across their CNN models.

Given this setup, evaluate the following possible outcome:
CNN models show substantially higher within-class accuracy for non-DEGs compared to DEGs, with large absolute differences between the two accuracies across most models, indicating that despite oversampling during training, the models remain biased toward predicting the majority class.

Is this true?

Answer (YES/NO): YES